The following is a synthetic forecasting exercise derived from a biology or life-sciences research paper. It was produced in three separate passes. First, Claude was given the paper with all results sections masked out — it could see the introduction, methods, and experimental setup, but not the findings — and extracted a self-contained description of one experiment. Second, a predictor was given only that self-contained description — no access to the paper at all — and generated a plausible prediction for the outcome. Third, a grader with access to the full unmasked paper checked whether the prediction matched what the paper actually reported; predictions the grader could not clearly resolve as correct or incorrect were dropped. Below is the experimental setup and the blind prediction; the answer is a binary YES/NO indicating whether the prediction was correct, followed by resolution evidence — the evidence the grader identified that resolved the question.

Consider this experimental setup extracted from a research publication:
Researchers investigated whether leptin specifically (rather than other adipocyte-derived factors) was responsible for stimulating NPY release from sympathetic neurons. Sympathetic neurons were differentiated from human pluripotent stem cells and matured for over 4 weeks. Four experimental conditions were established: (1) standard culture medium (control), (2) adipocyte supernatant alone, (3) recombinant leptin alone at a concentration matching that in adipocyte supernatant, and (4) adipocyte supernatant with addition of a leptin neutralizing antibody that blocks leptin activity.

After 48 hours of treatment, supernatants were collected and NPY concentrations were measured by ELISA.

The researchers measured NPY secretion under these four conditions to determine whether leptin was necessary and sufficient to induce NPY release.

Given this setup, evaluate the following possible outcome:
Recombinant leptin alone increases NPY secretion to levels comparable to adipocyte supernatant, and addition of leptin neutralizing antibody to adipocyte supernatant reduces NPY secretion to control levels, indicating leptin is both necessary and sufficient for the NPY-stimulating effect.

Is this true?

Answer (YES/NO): NO